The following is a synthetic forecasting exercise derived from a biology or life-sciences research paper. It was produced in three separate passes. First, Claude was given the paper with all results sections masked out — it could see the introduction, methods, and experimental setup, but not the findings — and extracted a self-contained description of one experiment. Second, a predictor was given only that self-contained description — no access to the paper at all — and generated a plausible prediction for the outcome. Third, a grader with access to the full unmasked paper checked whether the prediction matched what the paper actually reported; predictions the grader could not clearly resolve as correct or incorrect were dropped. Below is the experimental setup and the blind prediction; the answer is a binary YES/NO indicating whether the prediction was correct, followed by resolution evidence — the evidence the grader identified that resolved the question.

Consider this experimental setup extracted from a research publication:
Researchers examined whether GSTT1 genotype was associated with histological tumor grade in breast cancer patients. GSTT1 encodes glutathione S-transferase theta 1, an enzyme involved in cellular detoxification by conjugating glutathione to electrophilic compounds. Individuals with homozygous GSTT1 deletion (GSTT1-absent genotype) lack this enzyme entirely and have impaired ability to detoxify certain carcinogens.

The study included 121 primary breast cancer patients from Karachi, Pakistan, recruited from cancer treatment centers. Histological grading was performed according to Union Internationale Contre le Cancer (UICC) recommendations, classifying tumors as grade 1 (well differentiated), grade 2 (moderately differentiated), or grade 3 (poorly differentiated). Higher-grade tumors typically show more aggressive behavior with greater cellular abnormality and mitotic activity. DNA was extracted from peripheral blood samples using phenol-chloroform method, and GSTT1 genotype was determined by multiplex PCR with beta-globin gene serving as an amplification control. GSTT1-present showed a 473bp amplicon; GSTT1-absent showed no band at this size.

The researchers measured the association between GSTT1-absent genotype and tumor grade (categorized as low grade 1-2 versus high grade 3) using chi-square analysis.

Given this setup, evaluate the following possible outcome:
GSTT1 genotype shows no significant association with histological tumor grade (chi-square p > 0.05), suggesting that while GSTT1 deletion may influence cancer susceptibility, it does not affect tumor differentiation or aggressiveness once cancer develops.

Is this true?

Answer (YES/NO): YES